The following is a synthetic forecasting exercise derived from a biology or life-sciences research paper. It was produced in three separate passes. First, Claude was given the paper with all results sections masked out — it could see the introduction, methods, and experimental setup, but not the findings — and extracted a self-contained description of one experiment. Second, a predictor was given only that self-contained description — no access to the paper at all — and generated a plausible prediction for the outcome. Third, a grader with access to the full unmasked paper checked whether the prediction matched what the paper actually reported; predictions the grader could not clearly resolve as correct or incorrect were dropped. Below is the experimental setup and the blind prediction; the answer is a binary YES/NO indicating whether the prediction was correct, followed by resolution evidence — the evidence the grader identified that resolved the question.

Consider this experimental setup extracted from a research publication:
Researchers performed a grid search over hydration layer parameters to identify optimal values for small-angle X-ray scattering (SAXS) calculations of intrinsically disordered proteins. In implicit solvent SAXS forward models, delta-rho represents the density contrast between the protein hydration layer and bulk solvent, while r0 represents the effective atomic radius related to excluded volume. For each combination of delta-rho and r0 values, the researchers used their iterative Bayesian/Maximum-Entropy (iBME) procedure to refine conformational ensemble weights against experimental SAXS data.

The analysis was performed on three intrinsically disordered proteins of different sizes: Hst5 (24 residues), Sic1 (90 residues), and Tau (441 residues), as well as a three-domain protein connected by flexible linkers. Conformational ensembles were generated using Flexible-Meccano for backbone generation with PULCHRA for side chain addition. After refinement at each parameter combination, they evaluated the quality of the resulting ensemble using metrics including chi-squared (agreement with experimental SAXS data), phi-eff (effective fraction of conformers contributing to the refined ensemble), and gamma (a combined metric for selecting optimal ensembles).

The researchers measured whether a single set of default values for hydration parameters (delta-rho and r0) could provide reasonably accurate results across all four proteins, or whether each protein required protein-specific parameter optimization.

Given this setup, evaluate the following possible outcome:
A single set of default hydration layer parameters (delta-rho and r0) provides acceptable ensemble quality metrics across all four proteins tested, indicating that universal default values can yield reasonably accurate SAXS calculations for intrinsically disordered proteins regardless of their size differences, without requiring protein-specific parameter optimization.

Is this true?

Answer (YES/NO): YES